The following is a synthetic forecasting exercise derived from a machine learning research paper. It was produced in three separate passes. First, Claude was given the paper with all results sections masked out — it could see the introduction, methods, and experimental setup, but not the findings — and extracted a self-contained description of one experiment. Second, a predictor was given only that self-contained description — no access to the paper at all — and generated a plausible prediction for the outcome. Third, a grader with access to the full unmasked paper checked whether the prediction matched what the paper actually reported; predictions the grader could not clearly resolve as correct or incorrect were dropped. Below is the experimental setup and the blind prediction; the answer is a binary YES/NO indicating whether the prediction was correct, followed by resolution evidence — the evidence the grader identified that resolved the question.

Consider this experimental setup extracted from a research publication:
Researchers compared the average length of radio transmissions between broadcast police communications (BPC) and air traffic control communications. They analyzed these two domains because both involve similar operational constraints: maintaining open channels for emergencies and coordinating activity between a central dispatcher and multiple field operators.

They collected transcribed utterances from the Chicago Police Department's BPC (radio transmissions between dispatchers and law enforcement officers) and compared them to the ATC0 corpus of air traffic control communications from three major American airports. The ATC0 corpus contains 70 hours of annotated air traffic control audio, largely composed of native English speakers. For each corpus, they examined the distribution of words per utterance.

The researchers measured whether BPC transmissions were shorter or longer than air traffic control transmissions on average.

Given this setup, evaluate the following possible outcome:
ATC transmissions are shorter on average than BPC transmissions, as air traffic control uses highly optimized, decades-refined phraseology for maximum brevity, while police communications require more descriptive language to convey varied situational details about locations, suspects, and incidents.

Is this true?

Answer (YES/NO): NO